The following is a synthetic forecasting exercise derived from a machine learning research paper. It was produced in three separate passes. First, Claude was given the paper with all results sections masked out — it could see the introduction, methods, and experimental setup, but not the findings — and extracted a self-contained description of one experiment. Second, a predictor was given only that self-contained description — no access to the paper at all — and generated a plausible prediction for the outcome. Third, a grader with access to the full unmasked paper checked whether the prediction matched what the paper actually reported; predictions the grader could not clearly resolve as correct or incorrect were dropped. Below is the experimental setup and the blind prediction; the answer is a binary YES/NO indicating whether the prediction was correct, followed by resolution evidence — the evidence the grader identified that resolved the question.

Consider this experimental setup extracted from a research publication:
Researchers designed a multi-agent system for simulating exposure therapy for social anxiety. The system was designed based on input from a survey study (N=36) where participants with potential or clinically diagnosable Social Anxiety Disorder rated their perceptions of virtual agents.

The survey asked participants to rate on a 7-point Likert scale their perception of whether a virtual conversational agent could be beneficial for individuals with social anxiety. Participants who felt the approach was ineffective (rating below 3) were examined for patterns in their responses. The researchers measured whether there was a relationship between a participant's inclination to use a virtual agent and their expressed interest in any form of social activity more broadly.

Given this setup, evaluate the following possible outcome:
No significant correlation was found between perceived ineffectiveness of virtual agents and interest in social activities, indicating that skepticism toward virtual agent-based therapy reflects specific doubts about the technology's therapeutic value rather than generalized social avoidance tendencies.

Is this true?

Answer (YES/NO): NO